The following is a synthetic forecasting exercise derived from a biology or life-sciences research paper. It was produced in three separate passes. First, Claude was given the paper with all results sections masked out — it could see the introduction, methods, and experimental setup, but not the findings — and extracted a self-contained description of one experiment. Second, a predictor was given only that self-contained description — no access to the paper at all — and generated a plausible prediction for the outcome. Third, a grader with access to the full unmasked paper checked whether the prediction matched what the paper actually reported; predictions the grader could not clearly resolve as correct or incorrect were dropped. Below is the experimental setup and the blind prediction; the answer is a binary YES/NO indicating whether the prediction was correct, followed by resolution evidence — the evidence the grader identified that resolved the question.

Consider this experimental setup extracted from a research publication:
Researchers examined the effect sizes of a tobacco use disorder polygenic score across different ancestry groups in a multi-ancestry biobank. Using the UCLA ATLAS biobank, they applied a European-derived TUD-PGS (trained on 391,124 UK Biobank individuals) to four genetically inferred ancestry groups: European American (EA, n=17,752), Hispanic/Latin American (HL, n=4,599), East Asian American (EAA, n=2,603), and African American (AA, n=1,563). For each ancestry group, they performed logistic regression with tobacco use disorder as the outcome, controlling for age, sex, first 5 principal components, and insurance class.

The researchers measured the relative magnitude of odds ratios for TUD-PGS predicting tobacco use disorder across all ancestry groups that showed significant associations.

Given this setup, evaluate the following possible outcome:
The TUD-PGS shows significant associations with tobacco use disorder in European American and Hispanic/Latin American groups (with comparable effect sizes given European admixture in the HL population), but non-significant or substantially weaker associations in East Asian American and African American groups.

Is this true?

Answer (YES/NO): NO